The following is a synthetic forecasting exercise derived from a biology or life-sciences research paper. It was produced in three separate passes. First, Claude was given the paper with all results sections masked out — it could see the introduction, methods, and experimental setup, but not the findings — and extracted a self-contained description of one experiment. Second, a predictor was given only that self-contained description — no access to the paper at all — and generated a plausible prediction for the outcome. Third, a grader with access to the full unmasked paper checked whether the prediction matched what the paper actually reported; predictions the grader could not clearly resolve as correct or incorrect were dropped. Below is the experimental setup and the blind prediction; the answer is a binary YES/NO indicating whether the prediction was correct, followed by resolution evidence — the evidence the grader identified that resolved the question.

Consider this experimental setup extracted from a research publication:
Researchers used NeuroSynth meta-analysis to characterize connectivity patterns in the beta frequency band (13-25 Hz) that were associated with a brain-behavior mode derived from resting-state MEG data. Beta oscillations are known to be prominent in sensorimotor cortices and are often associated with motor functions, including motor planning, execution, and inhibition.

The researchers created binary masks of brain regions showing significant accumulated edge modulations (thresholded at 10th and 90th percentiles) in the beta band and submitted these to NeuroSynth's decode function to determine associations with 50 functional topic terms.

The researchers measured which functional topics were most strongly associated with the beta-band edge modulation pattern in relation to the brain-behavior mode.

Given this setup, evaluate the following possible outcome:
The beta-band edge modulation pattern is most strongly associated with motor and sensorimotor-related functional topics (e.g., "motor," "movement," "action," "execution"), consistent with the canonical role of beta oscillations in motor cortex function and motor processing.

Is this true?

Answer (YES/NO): YES